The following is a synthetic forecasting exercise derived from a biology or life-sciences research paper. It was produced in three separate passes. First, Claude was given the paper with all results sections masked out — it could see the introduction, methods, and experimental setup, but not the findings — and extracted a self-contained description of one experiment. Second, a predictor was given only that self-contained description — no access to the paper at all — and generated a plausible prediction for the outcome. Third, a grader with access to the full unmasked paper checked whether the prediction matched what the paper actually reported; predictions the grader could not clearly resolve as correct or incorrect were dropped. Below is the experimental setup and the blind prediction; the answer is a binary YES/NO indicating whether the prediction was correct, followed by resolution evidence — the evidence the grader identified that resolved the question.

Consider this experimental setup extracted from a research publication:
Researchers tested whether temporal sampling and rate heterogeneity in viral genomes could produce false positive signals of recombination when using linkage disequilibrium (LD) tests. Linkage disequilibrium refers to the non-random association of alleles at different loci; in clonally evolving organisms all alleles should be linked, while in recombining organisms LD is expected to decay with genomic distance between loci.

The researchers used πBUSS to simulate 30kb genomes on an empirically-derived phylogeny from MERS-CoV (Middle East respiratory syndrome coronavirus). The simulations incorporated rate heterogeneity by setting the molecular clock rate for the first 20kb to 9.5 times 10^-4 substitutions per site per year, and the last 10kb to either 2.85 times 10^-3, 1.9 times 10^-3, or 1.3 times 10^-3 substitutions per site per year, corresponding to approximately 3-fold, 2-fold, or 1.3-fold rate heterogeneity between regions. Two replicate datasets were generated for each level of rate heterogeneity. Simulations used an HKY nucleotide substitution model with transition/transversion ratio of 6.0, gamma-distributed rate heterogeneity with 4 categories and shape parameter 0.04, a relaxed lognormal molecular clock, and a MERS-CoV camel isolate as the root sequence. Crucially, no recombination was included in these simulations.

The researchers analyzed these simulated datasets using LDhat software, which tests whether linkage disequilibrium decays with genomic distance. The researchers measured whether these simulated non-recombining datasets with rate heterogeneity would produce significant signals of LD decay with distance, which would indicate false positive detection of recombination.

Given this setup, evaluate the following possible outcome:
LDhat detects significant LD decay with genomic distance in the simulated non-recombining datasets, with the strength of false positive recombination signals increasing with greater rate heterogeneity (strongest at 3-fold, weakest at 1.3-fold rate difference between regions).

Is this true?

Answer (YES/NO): NO